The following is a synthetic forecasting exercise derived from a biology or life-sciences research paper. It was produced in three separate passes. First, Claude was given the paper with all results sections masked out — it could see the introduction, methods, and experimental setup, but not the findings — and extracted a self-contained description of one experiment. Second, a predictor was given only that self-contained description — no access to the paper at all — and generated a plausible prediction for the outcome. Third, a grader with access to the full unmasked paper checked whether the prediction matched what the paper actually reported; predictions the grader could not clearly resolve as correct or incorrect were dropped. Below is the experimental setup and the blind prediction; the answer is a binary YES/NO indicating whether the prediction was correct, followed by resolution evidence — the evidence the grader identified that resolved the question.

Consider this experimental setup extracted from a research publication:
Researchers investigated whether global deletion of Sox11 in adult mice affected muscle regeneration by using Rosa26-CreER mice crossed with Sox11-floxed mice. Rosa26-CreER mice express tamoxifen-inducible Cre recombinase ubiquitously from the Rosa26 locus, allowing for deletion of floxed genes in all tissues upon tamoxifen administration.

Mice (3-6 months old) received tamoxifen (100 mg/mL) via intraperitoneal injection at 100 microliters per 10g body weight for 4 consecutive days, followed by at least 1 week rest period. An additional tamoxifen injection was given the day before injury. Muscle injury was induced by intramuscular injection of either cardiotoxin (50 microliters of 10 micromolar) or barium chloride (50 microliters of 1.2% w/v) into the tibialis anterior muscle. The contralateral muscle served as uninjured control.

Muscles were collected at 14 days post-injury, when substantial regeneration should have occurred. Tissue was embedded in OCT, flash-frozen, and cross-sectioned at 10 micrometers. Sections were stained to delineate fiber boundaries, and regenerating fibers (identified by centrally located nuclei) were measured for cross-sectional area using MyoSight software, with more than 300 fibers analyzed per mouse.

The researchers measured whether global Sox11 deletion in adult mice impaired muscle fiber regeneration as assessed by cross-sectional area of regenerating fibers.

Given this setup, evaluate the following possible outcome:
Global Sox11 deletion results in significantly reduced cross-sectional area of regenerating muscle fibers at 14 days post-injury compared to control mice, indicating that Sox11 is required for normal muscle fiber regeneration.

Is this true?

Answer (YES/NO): NO